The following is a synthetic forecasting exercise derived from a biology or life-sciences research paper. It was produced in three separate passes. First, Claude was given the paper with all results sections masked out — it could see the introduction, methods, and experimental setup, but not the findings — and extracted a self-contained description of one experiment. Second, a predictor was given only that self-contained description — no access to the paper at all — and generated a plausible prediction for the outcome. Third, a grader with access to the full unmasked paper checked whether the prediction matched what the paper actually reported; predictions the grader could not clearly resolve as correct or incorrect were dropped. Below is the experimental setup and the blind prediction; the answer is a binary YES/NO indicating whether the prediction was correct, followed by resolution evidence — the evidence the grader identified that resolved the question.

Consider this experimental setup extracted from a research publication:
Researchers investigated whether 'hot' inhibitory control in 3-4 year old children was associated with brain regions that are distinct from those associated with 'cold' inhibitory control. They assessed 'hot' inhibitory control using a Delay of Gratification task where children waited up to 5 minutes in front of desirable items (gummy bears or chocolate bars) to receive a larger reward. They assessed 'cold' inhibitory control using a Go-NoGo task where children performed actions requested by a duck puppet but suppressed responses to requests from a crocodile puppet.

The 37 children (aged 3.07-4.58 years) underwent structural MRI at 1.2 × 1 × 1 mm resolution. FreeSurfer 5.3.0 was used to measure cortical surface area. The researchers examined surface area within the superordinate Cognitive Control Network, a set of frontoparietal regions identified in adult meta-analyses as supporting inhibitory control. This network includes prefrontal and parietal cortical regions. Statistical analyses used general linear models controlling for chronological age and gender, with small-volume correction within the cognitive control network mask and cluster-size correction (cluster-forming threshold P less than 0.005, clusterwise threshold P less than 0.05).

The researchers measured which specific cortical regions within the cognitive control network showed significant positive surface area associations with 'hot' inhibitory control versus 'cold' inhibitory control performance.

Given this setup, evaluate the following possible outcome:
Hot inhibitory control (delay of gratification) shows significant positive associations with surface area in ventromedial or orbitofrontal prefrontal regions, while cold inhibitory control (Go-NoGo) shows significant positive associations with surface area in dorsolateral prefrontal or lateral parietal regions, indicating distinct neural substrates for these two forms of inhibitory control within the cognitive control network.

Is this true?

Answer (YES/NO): NO